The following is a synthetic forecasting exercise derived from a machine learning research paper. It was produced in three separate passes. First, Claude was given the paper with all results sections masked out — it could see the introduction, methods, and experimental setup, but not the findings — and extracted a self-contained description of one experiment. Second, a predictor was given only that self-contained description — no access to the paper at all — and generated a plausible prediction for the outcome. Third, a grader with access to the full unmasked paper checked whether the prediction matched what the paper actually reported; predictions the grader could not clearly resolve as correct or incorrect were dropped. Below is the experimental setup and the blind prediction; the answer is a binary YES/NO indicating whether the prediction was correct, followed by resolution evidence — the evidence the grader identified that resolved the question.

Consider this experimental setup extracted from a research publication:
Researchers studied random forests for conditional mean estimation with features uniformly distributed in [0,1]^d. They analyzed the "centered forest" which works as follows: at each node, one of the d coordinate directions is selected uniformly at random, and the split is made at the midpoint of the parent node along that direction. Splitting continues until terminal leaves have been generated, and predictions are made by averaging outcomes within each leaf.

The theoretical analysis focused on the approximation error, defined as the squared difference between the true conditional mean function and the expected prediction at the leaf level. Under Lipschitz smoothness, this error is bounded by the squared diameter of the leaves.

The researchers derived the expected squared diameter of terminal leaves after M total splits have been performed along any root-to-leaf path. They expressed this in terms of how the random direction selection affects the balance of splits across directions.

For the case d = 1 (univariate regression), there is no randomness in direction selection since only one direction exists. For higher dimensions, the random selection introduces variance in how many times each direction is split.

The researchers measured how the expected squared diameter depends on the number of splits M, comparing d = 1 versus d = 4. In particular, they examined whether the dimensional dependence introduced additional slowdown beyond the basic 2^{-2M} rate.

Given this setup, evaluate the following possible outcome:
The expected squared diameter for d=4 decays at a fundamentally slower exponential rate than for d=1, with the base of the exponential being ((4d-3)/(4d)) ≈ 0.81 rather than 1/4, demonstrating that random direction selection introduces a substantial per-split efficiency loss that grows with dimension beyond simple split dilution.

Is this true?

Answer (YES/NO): NO